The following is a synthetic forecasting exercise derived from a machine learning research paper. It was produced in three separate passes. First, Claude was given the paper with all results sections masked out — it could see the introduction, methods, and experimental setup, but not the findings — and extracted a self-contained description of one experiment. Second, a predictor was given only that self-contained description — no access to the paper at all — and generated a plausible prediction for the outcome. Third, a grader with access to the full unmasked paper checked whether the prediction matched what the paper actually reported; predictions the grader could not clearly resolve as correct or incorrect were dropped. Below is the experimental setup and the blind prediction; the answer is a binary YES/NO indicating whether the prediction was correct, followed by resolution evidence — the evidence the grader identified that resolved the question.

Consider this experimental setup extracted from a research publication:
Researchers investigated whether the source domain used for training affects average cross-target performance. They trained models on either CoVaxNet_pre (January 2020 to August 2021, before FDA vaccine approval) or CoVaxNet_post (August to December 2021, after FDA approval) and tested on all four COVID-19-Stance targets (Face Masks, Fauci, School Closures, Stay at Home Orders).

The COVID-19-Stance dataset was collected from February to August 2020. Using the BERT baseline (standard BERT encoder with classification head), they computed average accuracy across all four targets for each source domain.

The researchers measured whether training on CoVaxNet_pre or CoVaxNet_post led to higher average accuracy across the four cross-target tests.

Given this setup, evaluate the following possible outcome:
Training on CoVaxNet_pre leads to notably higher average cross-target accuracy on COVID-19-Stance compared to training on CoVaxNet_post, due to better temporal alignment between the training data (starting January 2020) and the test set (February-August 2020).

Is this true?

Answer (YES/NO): YES